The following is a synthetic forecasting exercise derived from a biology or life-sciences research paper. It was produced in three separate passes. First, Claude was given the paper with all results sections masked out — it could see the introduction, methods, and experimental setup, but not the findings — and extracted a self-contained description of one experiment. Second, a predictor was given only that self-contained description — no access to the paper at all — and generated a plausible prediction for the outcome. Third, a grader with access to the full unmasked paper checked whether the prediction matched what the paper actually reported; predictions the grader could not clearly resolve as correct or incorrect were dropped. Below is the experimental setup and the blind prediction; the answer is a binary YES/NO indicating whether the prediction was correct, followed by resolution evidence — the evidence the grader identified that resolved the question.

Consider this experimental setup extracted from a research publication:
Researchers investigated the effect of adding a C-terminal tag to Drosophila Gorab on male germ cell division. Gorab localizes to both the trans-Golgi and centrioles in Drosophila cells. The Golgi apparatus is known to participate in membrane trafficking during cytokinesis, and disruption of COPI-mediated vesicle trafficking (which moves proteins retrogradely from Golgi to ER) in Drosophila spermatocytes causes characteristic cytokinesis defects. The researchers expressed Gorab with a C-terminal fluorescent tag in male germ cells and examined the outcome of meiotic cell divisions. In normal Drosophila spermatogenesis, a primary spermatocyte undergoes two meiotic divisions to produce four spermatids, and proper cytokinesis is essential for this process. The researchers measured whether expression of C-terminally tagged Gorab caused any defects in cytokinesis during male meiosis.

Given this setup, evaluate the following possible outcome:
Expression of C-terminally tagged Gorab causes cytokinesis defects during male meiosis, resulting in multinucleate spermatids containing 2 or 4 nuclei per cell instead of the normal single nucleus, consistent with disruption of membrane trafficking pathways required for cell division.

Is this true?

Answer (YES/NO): YES